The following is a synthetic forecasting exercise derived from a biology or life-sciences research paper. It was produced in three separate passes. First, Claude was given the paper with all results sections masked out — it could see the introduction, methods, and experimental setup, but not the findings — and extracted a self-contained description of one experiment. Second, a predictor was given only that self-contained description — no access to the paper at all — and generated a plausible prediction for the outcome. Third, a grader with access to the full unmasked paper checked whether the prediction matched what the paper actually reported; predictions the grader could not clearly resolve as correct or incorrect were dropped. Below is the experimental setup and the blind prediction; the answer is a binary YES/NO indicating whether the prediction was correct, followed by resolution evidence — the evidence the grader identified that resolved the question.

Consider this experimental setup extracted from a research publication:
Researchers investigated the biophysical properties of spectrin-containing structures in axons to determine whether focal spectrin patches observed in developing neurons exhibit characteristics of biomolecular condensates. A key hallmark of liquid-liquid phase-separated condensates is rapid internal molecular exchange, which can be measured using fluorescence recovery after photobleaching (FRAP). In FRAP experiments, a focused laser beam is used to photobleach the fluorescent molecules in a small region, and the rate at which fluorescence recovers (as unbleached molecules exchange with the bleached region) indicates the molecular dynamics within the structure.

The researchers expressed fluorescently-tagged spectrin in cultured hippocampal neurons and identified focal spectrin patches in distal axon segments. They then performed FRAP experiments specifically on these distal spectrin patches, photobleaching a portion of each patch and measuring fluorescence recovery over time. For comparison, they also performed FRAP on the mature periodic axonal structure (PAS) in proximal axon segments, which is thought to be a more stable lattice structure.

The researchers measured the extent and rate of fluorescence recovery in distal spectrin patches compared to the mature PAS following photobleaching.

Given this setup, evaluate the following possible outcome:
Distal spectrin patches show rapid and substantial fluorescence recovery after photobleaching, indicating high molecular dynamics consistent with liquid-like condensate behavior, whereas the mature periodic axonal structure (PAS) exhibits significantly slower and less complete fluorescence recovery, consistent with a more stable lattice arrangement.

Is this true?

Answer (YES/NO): YES